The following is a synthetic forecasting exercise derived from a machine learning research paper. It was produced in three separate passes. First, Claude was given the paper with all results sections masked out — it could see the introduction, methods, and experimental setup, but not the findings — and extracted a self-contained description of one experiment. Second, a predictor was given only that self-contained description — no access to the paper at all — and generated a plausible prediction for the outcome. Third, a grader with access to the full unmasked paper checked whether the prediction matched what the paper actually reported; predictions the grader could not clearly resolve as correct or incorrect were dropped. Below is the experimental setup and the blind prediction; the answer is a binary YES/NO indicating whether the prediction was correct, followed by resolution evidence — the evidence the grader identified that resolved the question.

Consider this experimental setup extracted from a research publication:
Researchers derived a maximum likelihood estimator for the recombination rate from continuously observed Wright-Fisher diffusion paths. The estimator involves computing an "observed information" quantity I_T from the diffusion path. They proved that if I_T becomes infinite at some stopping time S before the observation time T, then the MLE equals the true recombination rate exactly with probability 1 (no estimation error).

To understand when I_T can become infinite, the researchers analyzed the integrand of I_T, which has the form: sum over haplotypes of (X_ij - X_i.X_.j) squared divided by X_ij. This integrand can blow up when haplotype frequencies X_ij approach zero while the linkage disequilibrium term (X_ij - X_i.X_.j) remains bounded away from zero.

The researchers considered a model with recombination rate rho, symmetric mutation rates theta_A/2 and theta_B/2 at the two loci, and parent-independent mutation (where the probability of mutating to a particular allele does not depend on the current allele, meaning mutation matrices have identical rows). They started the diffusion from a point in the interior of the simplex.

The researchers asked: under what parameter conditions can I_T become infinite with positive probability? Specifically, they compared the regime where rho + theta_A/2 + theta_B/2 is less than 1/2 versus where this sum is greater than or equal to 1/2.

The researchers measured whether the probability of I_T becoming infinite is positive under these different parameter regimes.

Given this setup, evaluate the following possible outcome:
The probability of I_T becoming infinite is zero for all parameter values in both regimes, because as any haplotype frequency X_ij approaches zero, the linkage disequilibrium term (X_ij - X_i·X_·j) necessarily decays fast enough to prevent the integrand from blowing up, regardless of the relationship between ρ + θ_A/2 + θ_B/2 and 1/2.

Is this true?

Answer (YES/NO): NO